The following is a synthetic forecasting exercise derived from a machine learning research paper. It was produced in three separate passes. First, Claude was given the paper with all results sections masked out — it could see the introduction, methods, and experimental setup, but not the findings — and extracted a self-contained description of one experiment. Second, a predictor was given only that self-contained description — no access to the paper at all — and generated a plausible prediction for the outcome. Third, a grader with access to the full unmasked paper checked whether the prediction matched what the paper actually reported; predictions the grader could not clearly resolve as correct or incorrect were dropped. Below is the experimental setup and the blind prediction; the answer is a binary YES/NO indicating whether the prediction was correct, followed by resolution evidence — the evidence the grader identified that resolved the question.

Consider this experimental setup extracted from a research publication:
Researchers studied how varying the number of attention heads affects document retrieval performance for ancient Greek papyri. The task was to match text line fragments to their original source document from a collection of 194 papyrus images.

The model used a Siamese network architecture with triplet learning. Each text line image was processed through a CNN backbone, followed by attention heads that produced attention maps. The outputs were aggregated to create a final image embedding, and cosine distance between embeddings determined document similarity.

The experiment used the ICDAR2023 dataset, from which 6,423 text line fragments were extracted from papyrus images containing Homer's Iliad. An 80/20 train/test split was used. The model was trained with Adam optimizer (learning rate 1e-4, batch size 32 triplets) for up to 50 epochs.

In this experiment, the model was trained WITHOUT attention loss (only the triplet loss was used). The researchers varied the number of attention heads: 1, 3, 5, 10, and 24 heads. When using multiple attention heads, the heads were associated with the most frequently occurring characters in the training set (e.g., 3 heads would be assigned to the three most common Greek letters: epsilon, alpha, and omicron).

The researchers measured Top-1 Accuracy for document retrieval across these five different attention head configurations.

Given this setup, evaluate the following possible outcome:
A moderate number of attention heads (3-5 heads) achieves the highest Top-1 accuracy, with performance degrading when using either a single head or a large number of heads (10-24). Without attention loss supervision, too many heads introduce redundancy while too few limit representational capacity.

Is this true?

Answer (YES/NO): NO